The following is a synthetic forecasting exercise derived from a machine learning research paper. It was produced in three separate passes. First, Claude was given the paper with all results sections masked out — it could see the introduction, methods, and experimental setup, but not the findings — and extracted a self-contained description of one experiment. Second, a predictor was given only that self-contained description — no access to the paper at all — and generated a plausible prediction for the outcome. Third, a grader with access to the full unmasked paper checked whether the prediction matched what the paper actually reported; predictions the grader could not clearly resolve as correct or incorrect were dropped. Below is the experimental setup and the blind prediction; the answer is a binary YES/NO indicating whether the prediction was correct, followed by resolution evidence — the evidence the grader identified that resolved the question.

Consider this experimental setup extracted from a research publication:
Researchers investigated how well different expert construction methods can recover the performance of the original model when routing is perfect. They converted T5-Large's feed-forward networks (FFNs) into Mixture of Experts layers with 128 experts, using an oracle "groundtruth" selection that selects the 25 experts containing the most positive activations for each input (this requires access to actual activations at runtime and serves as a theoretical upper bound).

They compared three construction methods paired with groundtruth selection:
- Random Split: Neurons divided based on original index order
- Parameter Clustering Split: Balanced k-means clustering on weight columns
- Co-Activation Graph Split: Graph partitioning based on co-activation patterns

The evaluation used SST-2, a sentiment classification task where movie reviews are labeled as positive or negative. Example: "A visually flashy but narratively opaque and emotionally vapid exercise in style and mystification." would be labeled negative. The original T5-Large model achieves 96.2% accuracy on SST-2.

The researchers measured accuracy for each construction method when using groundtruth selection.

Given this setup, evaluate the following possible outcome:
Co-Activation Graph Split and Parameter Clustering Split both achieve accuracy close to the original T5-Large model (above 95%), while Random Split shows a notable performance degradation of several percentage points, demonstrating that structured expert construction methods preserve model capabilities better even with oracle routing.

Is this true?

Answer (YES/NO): NO